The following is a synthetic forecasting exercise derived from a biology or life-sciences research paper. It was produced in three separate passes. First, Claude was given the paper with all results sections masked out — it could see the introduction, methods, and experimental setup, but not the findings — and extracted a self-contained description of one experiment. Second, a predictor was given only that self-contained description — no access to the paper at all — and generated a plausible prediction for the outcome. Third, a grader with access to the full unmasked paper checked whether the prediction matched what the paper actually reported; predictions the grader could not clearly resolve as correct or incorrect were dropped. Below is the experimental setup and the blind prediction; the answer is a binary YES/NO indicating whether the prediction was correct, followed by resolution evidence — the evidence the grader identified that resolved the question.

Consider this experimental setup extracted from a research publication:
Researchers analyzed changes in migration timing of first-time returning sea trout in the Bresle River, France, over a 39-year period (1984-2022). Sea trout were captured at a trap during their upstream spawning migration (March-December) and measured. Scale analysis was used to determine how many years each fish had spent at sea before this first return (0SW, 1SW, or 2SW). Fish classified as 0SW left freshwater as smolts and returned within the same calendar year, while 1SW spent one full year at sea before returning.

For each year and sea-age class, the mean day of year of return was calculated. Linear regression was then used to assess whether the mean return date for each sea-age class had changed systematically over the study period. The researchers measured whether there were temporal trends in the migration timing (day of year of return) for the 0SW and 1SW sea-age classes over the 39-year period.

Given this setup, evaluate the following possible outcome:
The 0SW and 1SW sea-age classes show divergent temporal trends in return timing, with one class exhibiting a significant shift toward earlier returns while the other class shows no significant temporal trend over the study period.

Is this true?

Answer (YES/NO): NO